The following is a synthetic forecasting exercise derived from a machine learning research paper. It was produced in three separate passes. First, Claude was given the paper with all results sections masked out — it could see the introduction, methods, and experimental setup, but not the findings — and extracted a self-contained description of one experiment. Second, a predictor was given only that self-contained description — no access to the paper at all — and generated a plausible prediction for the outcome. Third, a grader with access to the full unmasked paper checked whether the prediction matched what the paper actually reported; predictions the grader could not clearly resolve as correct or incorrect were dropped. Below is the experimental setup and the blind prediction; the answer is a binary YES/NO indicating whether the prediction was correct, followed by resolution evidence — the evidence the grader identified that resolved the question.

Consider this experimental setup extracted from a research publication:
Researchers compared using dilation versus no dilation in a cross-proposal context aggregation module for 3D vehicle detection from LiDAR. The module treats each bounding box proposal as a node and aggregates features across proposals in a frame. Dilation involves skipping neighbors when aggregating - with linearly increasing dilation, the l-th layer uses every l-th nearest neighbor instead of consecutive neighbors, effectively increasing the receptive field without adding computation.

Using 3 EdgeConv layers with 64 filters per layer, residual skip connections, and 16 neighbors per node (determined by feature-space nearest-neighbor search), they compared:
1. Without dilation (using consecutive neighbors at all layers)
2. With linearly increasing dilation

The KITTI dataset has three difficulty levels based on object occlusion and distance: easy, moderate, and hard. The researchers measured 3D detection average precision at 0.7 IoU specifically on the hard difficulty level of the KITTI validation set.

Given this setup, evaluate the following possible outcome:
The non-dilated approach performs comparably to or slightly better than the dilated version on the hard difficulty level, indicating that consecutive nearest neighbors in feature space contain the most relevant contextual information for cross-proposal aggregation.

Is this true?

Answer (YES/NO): NO